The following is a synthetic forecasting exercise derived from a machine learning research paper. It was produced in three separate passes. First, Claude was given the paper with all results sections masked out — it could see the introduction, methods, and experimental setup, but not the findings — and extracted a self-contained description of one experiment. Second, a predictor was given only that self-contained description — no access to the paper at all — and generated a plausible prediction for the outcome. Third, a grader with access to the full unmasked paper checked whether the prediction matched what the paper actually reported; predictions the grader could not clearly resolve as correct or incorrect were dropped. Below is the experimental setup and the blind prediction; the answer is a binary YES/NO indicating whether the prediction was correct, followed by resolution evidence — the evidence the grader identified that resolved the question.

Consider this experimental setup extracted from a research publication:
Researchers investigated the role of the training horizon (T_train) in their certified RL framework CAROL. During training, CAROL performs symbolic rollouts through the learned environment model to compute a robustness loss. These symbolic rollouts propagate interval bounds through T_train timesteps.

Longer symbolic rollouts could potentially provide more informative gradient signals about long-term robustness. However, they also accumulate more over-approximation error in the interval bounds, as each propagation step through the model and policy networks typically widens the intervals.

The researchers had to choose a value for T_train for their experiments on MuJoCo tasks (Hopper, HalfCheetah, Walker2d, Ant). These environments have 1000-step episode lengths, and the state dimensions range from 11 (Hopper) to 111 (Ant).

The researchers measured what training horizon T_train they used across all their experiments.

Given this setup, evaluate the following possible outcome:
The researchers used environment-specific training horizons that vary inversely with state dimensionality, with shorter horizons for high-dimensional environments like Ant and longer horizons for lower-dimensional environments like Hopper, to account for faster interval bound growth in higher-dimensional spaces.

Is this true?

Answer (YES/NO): NO